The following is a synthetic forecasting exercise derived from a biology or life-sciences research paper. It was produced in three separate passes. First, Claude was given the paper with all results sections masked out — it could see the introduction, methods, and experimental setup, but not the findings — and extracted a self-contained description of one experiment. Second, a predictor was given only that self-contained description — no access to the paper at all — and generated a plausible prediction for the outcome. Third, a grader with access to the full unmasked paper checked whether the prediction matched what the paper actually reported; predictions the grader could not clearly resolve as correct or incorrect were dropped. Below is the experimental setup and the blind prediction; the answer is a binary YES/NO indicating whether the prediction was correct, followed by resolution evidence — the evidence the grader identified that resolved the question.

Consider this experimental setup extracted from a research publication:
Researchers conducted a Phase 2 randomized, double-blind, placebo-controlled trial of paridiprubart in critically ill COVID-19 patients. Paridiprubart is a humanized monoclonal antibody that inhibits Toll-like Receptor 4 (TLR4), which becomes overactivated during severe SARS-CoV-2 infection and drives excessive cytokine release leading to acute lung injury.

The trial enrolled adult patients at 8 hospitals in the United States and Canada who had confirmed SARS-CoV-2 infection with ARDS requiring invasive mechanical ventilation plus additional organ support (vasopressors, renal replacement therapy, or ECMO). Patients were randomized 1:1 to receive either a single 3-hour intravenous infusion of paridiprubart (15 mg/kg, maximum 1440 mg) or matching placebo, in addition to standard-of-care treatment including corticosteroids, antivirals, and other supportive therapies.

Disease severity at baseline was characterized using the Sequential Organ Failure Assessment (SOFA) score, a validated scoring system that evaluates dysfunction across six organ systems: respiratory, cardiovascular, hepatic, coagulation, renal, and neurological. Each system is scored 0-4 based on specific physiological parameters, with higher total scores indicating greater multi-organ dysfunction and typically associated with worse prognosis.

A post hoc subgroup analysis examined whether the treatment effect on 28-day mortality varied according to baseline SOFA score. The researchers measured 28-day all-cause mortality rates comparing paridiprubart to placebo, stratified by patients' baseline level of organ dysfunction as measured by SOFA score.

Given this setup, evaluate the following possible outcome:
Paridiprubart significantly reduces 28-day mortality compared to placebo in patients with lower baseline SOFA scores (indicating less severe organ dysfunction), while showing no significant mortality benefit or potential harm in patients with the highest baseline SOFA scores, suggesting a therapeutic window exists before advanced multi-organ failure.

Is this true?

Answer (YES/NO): NO